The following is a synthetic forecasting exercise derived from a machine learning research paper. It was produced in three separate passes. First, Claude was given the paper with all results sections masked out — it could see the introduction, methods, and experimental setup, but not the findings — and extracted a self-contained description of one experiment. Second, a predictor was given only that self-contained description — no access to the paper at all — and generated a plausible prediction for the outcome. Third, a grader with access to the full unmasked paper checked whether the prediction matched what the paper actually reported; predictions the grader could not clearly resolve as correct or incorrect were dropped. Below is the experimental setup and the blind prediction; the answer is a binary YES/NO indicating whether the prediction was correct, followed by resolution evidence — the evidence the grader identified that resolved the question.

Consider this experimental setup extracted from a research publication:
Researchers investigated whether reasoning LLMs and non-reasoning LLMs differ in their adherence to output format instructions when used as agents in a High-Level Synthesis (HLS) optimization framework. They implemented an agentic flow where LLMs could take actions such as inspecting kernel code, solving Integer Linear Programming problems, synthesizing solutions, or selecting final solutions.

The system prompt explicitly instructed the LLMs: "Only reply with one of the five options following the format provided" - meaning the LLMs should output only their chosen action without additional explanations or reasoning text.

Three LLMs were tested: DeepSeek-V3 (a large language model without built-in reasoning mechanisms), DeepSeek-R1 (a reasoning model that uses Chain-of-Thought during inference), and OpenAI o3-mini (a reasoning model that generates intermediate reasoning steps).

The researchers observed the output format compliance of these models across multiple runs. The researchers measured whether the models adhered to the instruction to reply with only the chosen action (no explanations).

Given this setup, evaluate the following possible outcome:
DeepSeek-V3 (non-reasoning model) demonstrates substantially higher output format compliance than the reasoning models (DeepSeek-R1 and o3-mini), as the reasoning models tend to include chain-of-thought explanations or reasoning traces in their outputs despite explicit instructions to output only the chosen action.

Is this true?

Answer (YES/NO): NO